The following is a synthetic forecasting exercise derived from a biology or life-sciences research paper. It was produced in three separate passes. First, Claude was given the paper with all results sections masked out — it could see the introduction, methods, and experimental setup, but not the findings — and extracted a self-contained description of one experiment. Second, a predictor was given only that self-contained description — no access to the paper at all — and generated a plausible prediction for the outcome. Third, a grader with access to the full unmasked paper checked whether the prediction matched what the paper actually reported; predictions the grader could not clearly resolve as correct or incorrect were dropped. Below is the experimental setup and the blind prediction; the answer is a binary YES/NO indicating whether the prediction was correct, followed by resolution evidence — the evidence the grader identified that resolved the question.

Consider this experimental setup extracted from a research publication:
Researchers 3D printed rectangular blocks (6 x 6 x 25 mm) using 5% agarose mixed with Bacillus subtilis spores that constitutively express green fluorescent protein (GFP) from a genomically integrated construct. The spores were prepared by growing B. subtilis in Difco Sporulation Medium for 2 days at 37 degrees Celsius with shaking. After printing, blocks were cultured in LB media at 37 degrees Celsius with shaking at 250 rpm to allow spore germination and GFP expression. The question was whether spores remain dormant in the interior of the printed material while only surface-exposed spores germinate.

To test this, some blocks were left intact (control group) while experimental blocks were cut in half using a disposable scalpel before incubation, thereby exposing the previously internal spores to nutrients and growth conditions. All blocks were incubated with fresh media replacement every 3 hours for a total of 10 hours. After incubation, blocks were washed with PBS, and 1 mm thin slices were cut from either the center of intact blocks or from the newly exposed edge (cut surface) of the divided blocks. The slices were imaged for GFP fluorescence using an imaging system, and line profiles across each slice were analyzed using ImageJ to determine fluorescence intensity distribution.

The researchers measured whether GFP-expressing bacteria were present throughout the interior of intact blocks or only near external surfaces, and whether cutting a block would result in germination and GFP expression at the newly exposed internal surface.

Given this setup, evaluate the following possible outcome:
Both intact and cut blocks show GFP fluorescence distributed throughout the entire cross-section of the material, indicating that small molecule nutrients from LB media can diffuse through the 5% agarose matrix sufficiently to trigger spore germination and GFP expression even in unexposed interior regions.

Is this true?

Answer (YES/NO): NO